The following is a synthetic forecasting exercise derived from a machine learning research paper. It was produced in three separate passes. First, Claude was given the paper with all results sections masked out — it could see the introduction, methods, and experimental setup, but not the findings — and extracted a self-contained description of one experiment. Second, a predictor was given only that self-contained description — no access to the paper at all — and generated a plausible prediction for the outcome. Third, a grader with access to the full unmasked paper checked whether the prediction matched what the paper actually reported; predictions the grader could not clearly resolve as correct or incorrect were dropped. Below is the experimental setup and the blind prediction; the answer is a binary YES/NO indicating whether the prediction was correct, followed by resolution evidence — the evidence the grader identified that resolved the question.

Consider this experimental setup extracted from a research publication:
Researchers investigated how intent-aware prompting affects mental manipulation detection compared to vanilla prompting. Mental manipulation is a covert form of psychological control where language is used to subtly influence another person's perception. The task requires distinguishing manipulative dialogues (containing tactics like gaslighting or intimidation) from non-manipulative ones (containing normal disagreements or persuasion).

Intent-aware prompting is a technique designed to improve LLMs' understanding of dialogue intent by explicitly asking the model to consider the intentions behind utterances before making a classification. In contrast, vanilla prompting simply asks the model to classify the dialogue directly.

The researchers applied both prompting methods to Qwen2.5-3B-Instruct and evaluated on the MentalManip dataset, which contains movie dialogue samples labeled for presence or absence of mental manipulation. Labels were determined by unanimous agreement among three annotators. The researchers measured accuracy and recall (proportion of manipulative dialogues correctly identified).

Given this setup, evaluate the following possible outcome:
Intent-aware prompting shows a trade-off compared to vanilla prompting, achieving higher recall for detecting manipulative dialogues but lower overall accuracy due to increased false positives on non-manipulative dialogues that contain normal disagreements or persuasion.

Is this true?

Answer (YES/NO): NO